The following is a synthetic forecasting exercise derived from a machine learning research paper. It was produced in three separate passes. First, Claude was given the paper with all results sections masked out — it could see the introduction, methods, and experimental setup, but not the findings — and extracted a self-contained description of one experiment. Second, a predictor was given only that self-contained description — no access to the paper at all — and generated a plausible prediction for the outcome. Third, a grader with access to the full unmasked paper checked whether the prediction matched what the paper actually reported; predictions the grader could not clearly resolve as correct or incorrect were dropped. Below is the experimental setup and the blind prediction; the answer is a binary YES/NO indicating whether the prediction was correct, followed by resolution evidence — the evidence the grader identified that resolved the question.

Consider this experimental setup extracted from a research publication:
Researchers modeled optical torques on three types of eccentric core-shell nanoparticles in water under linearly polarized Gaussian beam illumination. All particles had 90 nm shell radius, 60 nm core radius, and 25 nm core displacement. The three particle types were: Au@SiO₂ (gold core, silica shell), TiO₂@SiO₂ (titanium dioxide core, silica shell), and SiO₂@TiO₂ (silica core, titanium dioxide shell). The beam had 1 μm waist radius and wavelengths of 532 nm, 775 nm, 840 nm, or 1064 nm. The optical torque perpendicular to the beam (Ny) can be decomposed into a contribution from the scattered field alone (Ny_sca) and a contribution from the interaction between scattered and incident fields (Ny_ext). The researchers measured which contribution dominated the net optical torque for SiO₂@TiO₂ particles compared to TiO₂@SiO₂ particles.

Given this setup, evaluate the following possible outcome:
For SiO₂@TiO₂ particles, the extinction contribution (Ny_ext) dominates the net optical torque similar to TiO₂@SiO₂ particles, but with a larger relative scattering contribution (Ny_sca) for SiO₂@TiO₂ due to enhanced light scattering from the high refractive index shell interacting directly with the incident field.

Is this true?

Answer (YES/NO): NO